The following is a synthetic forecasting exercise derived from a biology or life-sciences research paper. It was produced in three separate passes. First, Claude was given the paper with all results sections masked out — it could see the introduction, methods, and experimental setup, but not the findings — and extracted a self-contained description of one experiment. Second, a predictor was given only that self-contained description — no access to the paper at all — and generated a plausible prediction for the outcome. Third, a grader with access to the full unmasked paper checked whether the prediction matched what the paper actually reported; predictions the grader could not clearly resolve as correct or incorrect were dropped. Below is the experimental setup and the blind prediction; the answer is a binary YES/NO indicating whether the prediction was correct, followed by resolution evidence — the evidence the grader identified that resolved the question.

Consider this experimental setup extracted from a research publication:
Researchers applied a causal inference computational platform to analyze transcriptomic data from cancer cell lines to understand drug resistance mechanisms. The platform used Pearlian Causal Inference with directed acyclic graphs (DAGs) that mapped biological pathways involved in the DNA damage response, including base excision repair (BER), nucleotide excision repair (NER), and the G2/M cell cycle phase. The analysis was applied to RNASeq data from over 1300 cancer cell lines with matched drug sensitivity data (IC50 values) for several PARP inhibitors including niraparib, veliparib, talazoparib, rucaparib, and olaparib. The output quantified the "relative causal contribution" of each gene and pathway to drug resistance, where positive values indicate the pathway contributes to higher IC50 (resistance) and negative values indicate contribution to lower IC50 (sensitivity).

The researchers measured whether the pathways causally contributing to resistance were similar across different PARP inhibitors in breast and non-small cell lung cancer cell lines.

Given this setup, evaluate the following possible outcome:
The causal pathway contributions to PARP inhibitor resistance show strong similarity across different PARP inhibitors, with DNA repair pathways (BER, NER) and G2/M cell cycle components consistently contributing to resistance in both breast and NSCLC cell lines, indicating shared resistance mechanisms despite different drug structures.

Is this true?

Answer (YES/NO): NO